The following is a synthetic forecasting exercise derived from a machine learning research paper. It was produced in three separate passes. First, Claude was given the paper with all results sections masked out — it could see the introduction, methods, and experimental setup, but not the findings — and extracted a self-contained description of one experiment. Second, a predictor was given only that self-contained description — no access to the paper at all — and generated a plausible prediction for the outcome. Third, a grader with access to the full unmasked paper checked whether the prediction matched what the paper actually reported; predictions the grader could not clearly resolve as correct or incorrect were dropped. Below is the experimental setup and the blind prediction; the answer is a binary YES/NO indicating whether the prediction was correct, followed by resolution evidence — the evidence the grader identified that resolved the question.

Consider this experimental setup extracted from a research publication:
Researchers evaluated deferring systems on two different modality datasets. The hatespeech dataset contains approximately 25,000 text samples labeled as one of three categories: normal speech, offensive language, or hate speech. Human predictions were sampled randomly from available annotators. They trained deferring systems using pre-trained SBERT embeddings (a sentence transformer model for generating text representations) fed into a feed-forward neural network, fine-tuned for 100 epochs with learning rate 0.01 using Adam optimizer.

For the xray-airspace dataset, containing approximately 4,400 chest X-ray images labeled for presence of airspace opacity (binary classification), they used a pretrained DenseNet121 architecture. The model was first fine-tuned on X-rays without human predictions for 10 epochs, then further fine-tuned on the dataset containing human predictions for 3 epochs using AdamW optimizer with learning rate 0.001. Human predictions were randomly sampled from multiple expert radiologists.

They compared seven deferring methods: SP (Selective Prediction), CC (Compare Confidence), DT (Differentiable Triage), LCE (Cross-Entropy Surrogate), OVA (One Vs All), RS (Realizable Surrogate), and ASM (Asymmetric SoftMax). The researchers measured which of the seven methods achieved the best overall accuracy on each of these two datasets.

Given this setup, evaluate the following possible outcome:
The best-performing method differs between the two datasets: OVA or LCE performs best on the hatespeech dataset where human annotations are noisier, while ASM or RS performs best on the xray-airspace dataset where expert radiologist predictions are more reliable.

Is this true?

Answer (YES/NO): NO